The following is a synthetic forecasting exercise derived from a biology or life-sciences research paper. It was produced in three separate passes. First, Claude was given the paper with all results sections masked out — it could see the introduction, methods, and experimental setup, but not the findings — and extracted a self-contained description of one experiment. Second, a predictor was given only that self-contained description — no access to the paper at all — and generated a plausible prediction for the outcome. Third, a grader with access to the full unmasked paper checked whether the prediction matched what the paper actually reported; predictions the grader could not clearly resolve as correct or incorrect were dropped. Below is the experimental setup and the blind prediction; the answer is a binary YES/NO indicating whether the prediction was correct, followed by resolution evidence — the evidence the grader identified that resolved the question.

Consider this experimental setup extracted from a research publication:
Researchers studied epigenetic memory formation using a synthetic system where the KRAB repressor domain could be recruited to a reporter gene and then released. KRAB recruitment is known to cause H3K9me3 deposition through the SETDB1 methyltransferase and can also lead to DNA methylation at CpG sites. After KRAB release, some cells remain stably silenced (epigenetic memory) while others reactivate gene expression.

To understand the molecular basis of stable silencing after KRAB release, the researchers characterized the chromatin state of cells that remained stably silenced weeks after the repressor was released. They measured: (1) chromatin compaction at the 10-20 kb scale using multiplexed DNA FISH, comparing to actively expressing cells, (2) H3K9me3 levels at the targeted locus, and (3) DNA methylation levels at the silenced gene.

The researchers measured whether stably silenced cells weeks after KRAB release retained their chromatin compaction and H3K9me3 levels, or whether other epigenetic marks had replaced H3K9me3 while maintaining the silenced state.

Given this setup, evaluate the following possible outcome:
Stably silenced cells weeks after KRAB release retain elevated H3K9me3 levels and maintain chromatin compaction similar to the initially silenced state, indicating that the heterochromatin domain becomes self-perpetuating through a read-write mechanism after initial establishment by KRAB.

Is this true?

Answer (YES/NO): NO